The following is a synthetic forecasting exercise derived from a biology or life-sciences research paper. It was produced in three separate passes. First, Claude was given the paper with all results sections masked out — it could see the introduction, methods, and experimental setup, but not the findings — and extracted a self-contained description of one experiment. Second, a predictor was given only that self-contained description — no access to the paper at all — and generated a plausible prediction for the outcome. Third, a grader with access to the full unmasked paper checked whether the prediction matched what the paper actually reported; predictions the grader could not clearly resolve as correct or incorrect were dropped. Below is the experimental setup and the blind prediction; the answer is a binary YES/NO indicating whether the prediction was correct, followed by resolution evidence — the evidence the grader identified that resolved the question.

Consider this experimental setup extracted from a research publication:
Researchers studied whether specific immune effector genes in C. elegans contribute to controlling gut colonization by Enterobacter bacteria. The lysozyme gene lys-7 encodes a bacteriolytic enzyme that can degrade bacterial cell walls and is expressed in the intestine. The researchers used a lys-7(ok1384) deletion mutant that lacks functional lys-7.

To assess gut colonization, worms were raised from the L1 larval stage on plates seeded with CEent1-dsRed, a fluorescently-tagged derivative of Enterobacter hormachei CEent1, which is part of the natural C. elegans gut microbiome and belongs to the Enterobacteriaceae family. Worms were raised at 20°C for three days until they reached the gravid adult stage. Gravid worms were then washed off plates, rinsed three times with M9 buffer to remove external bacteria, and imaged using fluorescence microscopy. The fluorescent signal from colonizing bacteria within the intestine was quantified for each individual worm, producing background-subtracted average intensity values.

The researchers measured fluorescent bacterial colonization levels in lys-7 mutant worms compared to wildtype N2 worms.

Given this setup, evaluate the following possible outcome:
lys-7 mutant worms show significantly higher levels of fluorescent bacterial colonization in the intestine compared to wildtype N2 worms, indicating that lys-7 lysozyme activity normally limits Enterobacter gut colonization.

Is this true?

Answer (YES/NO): YES